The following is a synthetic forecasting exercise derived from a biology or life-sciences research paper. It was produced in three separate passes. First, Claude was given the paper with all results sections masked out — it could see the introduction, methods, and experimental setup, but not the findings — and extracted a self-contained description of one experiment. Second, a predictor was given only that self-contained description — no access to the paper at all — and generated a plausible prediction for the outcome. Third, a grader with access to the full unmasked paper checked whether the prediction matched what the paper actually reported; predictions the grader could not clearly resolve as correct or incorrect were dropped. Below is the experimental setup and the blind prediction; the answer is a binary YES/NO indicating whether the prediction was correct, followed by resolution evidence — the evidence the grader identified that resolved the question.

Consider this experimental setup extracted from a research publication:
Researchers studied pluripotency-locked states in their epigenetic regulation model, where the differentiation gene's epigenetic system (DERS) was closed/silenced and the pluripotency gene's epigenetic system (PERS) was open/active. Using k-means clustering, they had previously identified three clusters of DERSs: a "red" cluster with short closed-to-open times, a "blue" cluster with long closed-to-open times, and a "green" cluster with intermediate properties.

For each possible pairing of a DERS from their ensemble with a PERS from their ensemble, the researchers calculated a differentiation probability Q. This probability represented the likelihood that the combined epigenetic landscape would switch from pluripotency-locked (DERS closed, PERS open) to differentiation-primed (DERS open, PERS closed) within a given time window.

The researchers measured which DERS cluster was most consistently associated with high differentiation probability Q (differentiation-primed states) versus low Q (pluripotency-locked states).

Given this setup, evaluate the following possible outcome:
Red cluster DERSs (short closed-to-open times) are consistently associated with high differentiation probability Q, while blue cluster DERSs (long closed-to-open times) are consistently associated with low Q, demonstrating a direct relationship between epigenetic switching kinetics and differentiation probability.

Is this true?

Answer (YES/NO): NO